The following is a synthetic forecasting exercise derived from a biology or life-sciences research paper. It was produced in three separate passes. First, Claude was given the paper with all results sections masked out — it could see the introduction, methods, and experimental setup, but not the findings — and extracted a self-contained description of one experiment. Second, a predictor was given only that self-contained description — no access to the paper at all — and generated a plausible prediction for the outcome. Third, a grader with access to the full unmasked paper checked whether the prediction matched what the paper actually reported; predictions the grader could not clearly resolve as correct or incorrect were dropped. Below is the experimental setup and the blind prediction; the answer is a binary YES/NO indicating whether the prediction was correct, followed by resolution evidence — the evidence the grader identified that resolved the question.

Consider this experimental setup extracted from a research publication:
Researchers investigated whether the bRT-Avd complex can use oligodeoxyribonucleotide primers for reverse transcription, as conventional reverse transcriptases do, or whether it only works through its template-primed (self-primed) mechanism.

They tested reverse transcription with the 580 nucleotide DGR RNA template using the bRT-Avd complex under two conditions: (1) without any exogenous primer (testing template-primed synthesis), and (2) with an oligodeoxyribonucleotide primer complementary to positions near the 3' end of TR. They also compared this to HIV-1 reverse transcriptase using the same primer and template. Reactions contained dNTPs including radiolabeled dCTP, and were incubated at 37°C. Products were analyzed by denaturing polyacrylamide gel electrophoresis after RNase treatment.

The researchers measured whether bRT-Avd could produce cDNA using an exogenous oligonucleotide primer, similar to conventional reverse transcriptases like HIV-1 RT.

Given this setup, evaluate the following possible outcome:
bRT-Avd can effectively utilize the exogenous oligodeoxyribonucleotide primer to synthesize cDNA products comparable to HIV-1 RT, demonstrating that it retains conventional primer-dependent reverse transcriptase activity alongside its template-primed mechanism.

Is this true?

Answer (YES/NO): NO